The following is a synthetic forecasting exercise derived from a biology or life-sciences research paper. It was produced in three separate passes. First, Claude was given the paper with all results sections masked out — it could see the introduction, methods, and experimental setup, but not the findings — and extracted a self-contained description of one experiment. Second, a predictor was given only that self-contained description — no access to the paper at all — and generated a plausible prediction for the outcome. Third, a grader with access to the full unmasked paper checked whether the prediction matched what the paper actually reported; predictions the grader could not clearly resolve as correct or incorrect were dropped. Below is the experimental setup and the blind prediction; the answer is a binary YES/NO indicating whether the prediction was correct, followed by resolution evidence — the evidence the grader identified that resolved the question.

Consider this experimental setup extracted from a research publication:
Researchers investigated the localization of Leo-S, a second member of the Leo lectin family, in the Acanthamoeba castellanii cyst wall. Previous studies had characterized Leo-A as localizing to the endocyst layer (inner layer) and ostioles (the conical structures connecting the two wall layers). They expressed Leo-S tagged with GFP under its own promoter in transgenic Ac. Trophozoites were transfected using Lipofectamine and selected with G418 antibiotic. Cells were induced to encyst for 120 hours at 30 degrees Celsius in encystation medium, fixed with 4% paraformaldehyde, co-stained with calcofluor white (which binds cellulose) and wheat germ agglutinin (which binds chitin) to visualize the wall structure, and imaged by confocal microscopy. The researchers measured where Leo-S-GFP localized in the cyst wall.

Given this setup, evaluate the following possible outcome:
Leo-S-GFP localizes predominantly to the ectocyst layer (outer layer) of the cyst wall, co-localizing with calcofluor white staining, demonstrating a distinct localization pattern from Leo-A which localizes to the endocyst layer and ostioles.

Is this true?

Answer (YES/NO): NO